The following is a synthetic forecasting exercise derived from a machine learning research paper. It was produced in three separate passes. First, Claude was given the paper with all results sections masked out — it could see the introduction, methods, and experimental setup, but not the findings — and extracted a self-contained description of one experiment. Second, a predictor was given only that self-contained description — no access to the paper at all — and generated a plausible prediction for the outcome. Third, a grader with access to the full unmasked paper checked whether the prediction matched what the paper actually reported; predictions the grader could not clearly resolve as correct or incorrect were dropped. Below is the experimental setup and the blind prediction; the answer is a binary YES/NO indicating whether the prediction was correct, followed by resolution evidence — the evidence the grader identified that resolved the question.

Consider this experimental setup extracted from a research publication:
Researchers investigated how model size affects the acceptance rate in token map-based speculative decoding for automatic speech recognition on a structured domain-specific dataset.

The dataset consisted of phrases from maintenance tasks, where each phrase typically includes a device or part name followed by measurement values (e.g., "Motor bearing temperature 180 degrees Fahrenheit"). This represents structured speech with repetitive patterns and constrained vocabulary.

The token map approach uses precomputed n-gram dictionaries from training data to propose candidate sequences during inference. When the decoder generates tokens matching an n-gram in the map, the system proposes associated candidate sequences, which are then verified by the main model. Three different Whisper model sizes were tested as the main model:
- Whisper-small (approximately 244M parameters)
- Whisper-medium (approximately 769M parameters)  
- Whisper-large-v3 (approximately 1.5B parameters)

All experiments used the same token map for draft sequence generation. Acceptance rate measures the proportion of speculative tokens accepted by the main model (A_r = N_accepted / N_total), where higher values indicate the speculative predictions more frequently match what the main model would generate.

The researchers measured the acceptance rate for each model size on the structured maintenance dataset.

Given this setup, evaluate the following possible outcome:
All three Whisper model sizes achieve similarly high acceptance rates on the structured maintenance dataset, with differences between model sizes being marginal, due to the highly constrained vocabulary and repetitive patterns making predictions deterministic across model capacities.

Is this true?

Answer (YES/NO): NO